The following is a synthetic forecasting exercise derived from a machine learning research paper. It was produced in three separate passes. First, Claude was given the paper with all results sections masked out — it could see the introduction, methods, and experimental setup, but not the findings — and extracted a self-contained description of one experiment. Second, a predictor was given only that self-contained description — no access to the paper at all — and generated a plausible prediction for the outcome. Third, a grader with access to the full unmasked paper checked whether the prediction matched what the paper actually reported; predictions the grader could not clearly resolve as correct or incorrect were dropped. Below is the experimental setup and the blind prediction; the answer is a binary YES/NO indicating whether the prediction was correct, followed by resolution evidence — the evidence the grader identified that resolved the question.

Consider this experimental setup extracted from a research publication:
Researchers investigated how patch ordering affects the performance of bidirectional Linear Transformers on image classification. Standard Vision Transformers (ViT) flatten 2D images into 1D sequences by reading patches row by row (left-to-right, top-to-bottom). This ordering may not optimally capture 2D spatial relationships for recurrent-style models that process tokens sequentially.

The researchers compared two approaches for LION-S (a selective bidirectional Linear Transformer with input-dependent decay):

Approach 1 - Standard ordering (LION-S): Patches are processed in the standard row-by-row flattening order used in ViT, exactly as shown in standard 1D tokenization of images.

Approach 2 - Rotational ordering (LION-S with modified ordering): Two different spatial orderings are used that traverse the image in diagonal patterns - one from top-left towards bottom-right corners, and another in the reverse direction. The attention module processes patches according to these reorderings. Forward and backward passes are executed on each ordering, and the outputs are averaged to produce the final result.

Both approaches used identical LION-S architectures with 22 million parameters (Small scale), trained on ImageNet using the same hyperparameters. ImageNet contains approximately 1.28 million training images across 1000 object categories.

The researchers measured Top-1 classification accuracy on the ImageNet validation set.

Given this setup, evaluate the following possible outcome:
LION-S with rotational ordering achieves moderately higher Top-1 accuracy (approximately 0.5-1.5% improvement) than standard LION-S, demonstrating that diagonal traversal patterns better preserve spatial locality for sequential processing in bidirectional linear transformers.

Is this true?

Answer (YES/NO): NO